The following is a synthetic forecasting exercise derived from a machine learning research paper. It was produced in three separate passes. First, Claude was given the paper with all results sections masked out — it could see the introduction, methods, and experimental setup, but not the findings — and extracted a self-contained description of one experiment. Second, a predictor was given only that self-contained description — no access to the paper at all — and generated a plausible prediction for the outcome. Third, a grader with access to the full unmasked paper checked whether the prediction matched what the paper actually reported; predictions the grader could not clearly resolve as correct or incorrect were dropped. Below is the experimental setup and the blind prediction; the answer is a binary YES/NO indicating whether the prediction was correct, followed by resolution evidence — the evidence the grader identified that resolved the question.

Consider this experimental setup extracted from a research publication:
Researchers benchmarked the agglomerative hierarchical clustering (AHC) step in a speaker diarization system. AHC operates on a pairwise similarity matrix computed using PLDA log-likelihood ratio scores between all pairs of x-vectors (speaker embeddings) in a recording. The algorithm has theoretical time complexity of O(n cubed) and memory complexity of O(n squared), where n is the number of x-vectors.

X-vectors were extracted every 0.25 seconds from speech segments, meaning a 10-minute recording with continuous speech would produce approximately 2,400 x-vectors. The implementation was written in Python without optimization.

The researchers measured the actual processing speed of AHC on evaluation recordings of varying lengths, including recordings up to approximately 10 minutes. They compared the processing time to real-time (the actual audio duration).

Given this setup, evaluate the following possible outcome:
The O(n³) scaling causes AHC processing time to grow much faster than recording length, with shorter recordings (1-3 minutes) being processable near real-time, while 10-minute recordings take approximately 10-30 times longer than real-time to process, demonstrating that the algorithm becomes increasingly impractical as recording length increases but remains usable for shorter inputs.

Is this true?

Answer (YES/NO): NO